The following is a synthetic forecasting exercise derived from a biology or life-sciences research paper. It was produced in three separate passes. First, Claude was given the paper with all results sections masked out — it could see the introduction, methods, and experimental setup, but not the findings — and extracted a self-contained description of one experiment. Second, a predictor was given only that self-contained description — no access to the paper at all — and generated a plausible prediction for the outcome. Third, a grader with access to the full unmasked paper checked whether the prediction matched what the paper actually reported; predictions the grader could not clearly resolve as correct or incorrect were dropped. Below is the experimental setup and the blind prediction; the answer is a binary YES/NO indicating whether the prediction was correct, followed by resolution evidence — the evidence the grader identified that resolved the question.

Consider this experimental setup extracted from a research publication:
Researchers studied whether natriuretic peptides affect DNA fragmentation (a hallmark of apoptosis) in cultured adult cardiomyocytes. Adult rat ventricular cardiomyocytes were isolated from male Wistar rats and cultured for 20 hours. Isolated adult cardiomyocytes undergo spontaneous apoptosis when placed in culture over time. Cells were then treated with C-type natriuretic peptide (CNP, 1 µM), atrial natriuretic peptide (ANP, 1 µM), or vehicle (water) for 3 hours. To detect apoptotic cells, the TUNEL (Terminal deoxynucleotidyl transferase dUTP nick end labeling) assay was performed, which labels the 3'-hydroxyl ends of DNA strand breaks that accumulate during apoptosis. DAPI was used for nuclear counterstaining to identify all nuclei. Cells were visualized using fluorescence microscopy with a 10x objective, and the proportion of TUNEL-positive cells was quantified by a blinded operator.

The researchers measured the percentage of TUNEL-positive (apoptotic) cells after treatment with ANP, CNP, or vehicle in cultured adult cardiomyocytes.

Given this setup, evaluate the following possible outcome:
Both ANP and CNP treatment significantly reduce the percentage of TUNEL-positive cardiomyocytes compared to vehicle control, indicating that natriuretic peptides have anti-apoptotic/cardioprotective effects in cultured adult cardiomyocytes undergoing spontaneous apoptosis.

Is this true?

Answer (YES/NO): YES